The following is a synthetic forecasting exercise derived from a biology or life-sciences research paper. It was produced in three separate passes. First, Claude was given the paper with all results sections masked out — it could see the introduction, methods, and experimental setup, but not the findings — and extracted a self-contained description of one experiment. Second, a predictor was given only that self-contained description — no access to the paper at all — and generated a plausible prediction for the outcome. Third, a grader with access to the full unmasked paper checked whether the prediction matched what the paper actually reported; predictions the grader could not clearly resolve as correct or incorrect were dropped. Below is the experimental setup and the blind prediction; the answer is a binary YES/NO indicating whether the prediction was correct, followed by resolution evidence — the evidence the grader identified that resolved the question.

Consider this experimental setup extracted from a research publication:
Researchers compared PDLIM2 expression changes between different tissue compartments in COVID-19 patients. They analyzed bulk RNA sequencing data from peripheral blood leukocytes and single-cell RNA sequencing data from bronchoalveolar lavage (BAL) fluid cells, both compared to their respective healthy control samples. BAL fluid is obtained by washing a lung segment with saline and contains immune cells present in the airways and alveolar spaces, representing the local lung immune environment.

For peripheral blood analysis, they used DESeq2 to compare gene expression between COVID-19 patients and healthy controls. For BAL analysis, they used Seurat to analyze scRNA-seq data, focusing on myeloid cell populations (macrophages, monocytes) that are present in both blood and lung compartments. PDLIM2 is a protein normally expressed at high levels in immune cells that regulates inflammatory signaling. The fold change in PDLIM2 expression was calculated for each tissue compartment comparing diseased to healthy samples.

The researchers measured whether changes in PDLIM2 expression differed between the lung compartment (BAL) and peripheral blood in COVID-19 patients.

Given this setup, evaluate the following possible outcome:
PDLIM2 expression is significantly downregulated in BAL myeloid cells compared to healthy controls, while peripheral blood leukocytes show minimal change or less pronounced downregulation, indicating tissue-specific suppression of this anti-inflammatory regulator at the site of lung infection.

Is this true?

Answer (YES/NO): NO